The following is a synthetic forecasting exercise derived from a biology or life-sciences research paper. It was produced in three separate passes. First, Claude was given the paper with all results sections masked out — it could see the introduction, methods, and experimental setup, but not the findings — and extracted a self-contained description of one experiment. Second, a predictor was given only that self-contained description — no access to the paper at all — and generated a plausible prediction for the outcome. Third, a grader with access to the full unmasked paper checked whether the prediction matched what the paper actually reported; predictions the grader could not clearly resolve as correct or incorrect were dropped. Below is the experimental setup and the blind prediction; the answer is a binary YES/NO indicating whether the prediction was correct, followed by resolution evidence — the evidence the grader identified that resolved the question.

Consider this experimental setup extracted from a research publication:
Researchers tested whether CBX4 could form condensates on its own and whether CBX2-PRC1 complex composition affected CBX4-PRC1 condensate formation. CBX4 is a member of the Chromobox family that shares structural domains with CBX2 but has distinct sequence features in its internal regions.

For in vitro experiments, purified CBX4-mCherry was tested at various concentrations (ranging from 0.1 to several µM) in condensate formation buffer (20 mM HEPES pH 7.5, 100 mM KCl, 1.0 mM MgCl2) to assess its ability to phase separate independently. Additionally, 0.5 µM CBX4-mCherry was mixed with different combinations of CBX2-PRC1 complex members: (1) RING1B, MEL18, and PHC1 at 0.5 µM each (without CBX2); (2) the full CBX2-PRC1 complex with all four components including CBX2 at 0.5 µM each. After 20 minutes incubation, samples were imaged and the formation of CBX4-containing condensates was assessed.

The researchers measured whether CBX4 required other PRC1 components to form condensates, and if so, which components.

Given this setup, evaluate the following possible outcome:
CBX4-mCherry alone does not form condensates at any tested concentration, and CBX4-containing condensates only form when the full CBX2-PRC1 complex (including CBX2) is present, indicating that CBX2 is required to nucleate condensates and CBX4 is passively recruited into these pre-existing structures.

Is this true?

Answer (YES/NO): NO